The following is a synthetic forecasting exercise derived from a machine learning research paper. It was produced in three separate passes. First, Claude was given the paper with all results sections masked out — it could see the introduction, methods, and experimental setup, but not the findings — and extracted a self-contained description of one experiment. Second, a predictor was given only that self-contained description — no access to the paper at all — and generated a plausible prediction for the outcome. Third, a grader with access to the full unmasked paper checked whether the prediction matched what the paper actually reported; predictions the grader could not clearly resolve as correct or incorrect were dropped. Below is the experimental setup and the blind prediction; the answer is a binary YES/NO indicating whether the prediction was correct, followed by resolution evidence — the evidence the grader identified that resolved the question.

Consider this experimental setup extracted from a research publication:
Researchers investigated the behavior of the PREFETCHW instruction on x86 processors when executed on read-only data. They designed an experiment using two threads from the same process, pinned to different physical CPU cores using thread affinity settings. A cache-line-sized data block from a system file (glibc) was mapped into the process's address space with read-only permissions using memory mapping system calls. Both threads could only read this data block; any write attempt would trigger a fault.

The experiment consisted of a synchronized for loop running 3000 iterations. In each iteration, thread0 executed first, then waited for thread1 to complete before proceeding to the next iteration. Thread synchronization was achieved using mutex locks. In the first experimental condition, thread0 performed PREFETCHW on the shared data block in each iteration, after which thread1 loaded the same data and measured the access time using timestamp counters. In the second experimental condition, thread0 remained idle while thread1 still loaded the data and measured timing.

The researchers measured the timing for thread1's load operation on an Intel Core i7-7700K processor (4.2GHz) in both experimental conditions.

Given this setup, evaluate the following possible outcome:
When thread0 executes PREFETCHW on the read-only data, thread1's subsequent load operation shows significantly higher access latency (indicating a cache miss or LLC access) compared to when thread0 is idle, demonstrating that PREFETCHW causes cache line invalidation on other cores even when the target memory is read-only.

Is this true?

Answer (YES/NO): YES